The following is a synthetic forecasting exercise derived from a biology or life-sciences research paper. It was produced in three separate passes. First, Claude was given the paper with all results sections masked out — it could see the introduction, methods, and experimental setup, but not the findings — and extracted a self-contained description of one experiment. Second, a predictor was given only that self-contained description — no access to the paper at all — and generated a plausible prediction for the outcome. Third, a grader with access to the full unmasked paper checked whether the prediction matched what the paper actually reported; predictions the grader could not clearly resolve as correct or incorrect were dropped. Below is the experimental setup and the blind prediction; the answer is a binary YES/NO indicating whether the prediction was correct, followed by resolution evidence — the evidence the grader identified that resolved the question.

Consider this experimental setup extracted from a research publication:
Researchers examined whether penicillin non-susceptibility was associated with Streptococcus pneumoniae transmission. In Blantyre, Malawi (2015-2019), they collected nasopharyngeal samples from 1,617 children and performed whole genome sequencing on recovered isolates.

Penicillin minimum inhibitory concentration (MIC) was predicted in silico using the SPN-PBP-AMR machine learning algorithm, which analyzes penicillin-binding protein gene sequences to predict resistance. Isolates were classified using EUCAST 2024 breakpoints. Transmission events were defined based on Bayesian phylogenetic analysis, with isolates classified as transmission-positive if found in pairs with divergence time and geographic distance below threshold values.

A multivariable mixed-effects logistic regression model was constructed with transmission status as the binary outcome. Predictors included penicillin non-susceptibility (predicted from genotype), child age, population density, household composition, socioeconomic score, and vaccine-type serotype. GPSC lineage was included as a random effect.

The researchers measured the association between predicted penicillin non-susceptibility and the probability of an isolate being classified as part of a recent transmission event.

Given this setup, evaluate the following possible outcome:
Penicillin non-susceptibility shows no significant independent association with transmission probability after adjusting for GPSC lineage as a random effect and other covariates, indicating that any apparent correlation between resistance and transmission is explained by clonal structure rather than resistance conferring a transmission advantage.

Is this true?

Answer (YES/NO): NO